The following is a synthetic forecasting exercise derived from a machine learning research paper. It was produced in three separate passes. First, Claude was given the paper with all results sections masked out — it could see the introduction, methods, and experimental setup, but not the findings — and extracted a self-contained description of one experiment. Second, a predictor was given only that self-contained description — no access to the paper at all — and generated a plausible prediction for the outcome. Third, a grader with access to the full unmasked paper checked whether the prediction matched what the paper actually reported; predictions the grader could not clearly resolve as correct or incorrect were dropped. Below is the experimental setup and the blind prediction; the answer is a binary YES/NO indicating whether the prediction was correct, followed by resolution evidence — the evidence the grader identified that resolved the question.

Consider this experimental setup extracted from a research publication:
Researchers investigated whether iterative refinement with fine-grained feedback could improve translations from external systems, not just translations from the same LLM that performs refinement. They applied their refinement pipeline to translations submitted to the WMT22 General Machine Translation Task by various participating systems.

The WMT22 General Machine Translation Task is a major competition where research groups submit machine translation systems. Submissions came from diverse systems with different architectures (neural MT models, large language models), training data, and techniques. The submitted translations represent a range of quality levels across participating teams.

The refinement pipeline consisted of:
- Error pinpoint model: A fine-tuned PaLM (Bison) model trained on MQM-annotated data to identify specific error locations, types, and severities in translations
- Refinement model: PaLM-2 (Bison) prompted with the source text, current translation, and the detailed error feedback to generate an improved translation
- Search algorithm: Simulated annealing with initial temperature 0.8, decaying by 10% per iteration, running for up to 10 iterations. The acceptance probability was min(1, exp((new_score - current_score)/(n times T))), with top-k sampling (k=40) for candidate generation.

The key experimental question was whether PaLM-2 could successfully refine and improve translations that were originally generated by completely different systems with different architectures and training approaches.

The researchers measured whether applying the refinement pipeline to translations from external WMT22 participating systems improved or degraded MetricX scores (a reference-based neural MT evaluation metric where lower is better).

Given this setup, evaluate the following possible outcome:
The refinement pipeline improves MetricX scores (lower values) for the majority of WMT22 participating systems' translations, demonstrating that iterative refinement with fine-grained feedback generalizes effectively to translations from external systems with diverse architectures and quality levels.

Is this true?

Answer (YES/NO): YES